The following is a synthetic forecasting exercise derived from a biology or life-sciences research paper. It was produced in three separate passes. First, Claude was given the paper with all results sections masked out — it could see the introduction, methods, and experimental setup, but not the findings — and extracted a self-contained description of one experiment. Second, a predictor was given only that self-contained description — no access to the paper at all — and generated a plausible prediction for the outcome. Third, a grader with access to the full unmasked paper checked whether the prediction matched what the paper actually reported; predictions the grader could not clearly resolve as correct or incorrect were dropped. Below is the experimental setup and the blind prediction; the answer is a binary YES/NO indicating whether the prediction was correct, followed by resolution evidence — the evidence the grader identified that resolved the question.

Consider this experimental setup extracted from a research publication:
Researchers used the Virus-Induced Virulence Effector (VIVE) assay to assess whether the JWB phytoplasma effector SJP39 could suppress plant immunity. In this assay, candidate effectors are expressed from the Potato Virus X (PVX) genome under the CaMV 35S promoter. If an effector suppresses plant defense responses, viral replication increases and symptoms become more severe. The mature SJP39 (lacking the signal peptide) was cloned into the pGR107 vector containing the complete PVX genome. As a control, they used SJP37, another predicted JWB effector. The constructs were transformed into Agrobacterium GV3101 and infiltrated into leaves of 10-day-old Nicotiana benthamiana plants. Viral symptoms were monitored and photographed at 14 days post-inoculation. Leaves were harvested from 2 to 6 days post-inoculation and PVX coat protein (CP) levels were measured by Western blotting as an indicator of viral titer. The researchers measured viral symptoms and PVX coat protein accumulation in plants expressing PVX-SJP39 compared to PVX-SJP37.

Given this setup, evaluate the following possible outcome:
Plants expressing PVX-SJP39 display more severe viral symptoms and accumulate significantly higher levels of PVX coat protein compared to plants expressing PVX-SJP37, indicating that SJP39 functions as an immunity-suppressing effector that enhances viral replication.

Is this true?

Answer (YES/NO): NO